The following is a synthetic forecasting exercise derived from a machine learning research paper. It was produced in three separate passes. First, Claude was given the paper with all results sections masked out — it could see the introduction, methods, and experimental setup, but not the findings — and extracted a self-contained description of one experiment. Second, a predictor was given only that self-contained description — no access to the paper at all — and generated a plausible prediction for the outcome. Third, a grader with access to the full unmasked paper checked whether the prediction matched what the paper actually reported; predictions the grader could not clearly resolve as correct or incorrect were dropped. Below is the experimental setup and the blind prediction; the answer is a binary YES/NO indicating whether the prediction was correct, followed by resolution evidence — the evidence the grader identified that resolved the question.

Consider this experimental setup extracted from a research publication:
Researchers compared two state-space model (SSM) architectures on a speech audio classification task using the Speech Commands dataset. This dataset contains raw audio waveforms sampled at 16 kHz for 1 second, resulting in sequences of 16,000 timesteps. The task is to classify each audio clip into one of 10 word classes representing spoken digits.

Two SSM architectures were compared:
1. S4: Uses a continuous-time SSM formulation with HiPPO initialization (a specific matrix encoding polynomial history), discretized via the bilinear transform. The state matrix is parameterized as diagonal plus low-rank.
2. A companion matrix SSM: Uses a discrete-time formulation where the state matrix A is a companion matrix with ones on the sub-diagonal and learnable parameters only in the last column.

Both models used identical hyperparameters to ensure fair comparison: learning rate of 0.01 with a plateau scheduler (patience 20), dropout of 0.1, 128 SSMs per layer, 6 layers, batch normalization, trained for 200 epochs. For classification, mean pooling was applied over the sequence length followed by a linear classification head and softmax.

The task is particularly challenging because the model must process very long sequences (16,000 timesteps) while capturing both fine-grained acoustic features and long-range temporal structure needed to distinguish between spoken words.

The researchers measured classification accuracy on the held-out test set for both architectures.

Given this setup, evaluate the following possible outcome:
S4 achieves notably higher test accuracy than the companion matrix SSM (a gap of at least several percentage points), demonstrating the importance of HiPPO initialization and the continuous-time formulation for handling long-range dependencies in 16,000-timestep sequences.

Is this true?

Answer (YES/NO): NO